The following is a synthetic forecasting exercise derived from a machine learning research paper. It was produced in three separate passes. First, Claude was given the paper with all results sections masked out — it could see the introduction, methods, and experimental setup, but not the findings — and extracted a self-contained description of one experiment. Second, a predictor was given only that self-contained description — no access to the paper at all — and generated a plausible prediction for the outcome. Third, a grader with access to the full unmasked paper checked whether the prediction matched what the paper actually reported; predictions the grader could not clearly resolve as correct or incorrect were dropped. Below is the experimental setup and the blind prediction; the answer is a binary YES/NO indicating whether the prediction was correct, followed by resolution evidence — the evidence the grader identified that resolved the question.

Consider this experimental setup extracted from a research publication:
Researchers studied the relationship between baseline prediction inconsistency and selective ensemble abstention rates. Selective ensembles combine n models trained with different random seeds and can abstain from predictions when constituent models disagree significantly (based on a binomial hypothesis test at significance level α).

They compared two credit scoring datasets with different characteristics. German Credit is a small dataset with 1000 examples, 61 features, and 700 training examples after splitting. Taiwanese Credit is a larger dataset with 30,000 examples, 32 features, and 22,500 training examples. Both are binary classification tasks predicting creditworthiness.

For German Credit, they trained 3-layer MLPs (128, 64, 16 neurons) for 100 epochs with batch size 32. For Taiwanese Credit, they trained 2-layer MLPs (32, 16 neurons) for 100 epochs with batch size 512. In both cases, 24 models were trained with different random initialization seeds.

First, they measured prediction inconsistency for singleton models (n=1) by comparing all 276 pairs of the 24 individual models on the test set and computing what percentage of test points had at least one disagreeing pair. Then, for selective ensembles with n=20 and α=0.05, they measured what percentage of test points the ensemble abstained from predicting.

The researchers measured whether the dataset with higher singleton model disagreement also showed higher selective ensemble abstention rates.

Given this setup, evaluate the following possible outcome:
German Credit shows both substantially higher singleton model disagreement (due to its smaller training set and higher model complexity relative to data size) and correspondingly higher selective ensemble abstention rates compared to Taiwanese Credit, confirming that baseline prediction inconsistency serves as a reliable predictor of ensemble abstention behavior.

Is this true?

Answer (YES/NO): YES